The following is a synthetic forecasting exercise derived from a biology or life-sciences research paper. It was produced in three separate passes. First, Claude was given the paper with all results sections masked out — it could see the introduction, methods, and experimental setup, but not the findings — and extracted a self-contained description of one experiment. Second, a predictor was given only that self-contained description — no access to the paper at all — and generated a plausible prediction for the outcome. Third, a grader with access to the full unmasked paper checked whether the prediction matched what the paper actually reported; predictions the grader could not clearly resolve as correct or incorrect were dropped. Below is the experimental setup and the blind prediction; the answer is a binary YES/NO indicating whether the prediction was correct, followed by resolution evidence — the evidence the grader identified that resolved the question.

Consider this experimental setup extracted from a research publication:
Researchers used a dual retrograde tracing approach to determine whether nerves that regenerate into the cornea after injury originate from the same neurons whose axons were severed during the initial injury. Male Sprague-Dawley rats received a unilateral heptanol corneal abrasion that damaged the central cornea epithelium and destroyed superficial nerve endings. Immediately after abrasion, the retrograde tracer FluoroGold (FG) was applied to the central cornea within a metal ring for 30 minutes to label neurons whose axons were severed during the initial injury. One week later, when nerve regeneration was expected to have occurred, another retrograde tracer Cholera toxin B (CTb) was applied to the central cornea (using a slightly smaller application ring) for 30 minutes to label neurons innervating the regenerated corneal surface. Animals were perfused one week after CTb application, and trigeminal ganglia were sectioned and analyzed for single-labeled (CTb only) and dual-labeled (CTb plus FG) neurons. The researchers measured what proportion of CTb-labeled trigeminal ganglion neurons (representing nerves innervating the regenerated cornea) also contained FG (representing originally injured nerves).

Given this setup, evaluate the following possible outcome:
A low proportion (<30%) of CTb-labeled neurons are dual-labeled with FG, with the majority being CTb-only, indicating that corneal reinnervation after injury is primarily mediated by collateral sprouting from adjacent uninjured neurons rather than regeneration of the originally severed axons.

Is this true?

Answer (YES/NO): NO